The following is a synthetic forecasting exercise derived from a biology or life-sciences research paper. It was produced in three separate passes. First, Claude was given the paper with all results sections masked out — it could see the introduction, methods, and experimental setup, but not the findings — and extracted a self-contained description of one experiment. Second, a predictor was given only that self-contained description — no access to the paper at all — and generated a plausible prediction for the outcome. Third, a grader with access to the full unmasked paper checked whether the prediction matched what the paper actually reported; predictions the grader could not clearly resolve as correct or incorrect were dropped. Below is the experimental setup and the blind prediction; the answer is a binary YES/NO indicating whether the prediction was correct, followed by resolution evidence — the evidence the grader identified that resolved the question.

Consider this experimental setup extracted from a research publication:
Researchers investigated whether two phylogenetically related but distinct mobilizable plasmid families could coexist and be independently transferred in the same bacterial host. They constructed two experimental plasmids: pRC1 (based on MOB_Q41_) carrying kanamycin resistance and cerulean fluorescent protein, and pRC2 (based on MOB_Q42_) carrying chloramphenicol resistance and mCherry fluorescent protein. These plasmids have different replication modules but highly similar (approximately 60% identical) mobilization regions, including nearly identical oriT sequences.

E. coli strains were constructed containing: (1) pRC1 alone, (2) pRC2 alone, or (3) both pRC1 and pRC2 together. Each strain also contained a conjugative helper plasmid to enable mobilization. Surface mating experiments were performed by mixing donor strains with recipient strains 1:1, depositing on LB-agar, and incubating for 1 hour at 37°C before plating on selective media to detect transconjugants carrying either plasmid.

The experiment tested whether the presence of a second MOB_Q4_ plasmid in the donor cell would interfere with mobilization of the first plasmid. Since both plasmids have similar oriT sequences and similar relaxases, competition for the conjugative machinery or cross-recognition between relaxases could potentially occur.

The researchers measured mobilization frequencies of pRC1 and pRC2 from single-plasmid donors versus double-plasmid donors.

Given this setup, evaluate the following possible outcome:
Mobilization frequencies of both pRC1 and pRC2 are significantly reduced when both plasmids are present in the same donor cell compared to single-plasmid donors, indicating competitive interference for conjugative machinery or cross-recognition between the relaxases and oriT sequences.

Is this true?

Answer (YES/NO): NO